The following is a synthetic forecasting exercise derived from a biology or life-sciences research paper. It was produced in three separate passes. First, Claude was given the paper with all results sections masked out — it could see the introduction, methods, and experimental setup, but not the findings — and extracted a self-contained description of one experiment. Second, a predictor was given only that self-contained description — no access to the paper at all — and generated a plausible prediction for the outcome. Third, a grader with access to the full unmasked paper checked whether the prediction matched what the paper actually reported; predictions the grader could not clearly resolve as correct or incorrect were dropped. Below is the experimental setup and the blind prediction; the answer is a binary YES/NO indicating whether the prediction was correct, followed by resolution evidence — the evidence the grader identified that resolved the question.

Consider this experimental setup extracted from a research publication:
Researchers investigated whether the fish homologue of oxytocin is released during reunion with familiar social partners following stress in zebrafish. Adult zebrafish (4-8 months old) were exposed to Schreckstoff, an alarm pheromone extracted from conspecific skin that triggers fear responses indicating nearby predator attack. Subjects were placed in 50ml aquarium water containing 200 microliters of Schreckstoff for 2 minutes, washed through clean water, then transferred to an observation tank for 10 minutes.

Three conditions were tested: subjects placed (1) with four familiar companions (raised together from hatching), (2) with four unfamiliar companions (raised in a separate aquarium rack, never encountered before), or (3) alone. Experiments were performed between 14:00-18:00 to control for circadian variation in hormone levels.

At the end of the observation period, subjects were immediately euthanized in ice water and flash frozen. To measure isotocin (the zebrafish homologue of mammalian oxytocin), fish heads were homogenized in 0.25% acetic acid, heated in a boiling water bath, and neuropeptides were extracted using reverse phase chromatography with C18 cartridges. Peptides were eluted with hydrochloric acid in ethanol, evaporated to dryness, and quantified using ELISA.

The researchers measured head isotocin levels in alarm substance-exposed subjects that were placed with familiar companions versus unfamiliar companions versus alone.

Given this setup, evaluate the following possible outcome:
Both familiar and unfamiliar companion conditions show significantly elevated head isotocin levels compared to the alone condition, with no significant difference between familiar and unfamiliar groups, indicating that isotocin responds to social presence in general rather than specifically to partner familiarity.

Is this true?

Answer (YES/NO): NO